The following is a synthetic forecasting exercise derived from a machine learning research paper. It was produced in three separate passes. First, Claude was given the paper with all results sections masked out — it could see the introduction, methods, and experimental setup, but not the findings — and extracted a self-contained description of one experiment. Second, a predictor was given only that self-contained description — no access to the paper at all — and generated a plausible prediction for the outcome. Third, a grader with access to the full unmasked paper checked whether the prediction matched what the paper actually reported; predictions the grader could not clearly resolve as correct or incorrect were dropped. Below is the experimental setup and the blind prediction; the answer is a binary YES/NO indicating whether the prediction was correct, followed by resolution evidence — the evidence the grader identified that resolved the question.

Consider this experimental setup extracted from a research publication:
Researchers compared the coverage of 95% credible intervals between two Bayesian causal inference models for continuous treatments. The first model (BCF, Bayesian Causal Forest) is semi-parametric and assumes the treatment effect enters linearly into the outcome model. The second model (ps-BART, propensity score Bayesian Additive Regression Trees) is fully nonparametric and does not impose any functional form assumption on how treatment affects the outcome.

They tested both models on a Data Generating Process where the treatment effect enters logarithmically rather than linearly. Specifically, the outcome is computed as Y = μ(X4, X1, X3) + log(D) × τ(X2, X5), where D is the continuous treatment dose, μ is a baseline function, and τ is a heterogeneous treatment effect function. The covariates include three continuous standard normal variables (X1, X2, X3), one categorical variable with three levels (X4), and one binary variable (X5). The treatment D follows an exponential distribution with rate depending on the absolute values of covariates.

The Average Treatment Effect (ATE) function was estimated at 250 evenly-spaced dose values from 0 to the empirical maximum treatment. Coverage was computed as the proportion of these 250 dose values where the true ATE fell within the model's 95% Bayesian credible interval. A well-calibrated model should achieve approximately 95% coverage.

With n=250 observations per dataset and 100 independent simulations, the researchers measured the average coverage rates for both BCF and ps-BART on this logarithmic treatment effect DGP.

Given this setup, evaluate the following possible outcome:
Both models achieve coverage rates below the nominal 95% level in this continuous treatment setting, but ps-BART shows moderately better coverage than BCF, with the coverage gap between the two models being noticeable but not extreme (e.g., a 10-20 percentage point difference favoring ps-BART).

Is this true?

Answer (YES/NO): NO